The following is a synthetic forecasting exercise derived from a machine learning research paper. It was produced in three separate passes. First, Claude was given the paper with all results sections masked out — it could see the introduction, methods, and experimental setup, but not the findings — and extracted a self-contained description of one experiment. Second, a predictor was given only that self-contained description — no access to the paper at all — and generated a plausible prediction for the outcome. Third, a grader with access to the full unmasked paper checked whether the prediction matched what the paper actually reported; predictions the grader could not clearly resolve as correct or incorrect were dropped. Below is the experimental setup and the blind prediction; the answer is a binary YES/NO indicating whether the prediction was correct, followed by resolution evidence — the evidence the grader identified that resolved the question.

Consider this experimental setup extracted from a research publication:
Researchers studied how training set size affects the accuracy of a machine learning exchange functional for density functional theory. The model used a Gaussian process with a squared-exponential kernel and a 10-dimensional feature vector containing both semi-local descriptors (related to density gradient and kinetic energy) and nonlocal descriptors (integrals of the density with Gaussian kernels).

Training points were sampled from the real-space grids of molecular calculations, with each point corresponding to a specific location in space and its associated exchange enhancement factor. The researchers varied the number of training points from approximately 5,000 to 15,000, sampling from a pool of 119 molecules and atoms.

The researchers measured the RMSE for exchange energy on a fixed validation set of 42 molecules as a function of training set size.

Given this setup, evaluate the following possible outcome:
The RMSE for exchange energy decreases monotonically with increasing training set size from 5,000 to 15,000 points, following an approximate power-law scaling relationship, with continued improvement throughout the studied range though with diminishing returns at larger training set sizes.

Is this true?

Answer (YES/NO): NO